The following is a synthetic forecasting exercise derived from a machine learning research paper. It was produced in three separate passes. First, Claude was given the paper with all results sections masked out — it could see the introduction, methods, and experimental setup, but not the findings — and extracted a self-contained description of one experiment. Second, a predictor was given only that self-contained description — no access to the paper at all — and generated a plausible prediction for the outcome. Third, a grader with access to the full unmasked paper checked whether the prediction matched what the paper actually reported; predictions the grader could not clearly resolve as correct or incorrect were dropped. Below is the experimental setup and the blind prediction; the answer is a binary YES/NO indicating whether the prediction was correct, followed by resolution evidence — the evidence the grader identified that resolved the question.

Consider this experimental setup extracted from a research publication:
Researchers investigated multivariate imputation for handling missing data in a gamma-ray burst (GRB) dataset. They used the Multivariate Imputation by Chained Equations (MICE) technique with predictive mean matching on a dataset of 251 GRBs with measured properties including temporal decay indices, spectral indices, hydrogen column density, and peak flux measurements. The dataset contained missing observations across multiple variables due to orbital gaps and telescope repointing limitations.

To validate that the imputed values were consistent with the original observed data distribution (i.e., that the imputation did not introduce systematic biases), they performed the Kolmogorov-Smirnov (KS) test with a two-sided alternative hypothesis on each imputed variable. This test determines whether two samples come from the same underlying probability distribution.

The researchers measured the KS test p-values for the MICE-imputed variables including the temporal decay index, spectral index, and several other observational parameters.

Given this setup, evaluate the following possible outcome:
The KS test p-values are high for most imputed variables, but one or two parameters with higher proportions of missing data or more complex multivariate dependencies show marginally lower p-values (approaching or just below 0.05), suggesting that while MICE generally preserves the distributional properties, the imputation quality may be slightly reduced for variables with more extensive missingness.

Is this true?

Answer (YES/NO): NO